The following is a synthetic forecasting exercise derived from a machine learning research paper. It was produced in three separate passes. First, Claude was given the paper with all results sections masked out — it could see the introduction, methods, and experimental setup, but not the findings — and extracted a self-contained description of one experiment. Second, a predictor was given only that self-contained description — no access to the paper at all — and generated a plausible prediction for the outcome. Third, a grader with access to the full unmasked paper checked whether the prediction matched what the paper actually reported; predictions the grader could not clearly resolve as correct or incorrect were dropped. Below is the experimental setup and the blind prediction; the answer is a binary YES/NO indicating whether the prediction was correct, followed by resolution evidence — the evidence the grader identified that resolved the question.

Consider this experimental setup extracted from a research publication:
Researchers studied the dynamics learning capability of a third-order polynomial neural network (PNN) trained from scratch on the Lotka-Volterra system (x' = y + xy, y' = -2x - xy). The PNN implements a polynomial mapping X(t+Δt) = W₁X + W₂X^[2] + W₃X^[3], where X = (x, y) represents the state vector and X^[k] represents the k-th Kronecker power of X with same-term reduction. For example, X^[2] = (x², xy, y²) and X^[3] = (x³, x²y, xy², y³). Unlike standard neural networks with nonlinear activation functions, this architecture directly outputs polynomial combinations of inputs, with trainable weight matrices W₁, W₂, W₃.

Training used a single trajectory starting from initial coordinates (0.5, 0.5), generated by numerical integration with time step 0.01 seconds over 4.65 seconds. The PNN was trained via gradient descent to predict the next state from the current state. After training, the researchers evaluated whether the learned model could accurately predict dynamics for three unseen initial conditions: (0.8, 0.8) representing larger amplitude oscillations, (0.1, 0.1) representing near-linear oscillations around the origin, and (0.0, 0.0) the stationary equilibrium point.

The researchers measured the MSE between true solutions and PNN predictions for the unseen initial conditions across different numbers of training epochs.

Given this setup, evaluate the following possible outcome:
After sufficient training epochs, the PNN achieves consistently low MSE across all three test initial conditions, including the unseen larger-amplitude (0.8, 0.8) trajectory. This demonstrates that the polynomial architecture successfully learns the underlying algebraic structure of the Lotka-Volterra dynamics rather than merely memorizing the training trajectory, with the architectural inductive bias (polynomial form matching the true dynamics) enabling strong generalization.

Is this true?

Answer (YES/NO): YES